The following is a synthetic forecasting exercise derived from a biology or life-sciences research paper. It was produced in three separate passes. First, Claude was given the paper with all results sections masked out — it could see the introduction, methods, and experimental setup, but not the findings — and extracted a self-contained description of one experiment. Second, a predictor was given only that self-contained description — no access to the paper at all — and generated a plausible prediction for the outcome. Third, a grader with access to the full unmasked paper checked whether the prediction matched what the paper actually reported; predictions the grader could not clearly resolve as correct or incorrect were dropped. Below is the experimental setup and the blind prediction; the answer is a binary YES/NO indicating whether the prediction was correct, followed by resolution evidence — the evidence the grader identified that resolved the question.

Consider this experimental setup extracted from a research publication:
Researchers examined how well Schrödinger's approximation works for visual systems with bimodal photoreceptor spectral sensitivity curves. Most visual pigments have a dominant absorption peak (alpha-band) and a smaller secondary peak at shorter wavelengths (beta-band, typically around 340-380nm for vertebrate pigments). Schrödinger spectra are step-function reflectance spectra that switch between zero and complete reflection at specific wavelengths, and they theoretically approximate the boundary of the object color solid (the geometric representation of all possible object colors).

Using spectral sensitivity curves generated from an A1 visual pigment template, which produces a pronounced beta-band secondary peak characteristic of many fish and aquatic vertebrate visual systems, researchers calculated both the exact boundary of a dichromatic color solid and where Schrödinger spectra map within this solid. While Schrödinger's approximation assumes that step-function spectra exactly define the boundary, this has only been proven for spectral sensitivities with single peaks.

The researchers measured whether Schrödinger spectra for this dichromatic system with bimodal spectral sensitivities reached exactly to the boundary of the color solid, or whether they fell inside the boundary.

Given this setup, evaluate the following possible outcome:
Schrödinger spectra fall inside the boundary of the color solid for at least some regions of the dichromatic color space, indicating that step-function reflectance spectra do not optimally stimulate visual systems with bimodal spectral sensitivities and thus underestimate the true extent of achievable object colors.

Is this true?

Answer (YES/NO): YES